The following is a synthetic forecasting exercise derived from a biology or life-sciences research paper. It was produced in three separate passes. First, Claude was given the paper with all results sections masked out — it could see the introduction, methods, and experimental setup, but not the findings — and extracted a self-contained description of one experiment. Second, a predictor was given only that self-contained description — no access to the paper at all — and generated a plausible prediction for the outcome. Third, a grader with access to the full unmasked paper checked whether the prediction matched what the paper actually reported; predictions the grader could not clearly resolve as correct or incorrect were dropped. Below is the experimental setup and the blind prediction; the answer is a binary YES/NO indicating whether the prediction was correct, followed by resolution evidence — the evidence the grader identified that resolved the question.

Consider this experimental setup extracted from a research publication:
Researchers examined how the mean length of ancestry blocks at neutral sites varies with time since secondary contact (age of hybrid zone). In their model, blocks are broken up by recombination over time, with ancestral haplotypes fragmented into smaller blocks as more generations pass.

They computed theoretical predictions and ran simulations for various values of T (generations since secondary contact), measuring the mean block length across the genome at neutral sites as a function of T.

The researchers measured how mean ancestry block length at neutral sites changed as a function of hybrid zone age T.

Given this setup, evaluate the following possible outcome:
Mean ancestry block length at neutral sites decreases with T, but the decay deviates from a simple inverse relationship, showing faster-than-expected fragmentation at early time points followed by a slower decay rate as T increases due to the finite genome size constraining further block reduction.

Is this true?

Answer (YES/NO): NO